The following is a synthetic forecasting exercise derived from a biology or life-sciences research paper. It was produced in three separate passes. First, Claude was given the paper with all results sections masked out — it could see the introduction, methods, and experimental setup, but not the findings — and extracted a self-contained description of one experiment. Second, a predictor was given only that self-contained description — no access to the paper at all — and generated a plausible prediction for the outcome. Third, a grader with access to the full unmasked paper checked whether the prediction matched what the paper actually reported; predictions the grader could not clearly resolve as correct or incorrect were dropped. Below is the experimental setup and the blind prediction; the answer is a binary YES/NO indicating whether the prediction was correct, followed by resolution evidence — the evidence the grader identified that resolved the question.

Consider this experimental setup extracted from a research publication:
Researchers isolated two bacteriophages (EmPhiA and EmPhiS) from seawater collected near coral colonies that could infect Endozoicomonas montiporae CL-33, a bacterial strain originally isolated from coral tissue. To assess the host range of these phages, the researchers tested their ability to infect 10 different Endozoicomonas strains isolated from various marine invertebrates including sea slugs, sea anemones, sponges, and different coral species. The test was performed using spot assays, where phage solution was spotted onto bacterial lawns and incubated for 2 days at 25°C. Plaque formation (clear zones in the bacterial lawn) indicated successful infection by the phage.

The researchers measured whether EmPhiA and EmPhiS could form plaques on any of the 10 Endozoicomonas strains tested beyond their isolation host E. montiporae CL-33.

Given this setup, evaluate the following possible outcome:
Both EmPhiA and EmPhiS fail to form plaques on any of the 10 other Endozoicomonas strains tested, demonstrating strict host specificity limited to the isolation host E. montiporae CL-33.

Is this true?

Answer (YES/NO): NO